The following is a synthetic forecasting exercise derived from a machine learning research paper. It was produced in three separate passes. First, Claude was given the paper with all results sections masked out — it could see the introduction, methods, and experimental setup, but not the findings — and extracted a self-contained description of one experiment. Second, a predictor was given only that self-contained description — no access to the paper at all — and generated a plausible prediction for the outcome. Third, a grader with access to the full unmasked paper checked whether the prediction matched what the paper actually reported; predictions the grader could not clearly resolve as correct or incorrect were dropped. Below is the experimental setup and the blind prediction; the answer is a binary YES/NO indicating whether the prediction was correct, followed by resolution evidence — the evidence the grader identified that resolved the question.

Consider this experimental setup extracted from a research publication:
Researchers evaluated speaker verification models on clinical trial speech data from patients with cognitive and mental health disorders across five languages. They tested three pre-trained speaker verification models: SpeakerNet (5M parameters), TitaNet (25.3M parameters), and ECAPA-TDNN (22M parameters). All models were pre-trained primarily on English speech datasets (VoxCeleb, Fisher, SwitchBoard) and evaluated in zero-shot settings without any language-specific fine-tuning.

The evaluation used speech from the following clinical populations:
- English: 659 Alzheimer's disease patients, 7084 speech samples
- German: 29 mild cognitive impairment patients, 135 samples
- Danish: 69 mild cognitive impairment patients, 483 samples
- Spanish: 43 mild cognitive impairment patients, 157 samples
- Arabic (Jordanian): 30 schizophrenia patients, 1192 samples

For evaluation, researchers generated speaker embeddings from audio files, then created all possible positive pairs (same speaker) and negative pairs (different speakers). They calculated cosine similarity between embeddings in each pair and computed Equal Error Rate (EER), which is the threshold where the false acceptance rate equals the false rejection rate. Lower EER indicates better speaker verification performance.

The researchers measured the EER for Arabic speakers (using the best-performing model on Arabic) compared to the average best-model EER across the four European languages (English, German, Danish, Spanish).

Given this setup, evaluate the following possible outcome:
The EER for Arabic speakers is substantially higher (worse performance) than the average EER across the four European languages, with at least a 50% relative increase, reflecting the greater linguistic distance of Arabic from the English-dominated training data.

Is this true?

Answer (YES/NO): YES